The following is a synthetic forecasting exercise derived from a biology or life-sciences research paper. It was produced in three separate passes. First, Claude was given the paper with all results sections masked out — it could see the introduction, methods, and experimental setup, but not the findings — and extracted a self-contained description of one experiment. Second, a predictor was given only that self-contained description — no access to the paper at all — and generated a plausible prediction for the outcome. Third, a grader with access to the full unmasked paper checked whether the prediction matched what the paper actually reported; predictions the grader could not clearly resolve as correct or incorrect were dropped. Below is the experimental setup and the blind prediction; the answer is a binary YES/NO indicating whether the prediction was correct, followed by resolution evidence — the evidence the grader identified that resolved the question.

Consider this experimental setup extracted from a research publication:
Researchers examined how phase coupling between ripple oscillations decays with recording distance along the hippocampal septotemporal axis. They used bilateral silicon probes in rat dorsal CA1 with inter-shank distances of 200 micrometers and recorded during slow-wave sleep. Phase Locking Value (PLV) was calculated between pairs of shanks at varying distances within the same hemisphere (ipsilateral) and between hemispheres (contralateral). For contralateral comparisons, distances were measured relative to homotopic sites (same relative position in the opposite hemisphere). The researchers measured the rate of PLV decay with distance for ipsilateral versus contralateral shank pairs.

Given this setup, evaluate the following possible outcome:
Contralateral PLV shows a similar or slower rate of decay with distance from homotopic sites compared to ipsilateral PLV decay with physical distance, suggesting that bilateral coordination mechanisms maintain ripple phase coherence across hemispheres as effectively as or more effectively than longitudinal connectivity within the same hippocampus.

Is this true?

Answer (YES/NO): NO